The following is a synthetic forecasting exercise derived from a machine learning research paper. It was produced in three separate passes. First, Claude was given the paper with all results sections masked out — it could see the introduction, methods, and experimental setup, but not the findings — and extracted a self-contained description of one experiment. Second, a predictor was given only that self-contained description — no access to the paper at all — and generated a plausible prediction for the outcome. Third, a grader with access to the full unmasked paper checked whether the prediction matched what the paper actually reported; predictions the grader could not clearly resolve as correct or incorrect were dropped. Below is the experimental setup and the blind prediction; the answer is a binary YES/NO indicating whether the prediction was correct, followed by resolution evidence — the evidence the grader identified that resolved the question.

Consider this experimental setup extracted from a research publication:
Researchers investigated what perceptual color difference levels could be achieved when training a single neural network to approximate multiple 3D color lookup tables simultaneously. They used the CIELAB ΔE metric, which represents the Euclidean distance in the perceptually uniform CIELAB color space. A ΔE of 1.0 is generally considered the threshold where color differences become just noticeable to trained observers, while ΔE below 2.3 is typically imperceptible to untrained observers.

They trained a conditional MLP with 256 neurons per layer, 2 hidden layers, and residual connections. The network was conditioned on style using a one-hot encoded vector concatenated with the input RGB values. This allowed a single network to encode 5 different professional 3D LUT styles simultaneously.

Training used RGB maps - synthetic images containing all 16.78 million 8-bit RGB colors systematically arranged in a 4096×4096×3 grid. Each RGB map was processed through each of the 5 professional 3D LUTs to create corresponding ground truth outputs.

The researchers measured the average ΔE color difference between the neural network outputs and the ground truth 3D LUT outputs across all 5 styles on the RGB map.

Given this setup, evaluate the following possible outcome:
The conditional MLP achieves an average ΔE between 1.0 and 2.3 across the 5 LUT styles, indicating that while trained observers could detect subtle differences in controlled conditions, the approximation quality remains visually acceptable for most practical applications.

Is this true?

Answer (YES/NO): NO